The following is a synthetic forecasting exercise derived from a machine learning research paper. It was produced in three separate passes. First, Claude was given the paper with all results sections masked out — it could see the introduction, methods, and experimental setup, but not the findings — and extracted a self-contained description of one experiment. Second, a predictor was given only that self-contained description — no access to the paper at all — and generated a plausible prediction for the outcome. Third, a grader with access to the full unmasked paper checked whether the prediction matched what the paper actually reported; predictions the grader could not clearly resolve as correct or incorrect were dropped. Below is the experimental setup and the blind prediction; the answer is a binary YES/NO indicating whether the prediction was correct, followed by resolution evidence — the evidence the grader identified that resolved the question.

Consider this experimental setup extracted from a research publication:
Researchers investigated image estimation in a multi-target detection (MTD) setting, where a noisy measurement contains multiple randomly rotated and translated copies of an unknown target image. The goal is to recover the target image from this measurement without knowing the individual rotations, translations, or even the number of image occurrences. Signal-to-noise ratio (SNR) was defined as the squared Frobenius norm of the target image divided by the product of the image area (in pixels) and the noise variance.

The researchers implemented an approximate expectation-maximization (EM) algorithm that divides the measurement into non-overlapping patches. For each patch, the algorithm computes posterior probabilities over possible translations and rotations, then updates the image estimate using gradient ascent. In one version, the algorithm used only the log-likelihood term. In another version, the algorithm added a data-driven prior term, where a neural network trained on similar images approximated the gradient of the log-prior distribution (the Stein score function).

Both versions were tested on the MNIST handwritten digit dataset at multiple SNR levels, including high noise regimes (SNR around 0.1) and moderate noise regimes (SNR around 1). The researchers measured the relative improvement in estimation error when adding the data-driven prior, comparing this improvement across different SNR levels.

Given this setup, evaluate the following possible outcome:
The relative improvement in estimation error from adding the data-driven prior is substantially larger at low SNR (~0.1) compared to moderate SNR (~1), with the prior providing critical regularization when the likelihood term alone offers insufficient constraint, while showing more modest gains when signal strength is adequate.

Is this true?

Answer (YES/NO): YES